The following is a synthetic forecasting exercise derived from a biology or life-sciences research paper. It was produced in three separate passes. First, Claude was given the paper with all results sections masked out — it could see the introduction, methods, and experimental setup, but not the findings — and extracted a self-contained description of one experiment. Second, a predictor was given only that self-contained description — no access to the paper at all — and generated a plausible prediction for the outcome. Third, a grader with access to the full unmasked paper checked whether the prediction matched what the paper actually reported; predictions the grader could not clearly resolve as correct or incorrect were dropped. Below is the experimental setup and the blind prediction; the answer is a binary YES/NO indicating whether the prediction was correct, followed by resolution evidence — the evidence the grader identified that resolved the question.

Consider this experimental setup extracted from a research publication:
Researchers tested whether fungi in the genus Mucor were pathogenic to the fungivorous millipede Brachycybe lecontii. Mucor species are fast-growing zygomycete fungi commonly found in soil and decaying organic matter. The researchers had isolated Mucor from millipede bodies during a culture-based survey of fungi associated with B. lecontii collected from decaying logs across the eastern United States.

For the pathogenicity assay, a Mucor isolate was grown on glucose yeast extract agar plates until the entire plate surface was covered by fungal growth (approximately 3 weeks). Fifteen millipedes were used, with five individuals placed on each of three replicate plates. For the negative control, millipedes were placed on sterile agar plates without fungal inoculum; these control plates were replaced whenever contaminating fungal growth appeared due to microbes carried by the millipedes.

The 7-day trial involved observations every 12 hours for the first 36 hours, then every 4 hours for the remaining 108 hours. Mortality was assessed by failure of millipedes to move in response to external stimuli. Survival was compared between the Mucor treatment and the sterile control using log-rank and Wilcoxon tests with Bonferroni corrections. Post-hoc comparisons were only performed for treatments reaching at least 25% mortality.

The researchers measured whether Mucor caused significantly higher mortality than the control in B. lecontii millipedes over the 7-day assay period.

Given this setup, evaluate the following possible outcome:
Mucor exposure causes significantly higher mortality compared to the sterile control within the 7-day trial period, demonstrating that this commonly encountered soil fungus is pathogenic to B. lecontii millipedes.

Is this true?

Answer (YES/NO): NO